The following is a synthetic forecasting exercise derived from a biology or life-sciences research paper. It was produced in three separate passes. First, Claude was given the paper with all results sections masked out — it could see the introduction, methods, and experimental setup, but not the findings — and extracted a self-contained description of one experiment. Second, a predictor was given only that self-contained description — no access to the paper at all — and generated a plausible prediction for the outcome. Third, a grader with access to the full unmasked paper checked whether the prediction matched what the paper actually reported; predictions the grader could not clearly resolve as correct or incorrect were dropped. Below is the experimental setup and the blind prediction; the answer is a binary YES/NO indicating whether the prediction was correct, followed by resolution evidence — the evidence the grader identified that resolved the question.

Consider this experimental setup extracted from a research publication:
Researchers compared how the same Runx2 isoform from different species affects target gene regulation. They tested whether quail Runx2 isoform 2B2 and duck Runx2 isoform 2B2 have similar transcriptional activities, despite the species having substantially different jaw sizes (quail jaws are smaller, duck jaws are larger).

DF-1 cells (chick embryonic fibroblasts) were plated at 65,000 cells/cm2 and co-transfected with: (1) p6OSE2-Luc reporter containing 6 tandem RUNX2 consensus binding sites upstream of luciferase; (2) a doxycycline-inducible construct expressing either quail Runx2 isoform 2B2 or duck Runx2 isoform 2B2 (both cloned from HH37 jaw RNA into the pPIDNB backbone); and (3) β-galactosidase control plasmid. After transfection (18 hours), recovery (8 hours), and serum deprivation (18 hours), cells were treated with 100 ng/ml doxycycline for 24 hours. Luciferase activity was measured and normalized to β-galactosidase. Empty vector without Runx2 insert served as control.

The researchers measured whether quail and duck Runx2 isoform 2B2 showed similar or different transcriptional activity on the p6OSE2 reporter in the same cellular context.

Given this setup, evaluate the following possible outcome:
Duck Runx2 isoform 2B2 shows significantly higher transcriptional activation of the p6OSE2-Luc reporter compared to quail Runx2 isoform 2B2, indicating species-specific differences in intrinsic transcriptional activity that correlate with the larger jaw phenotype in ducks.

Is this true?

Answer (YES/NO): NO